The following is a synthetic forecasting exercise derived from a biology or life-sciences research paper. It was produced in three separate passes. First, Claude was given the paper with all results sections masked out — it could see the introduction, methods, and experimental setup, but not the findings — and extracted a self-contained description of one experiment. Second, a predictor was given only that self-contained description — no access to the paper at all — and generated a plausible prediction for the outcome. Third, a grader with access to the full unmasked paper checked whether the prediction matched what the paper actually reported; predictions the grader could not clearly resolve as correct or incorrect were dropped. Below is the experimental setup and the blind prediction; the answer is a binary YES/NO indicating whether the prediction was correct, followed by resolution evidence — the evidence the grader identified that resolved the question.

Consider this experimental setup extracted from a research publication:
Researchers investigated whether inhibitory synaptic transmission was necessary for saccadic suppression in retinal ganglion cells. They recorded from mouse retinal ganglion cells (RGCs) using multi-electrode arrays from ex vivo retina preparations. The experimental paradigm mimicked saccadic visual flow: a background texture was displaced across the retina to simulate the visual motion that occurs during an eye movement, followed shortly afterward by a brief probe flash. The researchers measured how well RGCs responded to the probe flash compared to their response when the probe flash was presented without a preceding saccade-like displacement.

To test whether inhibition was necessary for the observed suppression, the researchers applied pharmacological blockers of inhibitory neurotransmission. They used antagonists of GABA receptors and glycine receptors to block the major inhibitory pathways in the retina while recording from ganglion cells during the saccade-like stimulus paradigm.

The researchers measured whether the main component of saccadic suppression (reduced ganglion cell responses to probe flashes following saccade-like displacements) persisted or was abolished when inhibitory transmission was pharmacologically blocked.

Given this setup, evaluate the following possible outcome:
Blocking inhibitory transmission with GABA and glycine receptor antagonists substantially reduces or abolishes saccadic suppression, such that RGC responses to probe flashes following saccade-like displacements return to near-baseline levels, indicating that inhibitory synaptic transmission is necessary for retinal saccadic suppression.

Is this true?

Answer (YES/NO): NO